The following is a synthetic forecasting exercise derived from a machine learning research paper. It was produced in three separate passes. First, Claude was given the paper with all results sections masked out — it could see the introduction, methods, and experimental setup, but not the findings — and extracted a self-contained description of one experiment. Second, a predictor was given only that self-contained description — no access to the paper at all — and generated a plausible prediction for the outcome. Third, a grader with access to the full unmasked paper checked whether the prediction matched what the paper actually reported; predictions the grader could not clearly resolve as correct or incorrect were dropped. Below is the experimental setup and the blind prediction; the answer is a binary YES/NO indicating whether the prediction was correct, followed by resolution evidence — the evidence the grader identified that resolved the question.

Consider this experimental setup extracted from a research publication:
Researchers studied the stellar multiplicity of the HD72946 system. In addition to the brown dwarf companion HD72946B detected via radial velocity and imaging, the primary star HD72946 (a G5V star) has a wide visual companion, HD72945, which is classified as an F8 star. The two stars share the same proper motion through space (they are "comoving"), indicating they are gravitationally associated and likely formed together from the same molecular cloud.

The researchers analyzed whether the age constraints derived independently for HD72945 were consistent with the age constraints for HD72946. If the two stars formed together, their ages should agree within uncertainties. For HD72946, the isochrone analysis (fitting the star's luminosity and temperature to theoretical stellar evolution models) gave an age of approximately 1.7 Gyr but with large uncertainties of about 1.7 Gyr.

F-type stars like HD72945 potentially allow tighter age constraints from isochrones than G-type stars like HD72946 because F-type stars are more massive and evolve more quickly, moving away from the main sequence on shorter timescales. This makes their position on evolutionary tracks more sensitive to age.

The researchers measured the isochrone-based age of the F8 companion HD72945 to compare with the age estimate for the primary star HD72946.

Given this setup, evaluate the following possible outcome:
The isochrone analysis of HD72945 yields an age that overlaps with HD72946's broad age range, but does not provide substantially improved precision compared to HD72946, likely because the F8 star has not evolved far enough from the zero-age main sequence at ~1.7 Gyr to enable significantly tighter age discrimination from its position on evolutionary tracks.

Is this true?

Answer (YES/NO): NO